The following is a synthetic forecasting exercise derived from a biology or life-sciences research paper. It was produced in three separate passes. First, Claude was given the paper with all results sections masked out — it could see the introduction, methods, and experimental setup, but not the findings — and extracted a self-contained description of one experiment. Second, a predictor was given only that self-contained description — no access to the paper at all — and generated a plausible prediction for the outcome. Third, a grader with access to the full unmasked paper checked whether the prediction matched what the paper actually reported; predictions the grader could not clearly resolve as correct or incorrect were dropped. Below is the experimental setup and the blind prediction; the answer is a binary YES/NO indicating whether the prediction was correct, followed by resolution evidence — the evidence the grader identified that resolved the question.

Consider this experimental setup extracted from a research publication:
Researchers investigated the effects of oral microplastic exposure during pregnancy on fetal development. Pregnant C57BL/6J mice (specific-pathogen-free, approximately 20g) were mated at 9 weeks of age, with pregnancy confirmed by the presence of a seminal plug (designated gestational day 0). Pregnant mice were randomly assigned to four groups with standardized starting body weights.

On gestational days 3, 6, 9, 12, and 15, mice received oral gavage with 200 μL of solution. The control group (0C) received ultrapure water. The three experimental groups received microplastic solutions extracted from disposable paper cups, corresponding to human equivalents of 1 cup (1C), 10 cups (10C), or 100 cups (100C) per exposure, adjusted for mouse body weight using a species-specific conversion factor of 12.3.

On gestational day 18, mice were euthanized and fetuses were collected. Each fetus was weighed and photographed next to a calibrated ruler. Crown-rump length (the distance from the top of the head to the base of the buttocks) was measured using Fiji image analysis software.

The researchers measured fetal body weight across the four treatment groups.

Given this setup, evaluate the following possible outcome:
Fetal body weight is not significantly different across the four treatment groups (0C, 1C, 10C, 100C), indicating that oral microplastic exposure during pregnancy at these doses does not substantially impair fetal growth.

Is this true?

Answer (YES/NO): NO